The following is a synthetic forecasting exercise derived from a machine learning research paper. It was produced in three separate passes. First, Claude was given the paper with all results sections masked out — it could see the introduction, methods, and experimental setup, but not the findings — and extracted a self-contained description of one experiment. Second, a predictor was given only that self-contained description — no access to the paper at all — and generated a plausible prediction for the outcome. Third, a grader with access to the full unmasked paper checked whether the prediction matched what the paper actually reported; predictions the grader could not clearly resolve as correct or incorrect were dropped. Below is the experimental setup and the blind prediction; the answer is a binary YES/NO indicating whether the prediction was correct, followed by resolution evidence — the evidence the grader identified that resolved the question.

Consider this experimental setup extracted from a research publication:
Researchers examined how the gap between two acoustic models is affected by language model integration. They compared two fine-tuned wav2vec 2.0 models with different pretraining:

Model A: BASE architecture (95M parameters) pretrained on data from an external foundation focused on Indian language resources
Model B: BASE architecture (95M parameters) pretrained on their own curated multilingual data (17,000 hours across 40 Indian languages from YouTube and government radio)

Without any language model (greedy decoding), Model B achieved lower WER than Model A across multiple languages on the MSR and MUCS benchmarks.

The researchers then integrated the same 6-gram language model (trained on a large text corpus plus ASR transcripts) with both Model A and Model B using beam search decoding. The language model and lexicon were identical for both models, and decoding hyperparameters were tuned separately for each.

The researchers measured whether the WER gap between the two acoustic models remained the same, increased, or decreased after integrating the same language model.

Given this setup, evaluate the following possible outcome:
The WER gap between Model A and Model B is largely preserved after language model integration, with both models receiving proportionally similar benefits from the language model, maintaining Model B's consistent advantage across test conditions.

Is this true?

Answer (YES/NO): NO